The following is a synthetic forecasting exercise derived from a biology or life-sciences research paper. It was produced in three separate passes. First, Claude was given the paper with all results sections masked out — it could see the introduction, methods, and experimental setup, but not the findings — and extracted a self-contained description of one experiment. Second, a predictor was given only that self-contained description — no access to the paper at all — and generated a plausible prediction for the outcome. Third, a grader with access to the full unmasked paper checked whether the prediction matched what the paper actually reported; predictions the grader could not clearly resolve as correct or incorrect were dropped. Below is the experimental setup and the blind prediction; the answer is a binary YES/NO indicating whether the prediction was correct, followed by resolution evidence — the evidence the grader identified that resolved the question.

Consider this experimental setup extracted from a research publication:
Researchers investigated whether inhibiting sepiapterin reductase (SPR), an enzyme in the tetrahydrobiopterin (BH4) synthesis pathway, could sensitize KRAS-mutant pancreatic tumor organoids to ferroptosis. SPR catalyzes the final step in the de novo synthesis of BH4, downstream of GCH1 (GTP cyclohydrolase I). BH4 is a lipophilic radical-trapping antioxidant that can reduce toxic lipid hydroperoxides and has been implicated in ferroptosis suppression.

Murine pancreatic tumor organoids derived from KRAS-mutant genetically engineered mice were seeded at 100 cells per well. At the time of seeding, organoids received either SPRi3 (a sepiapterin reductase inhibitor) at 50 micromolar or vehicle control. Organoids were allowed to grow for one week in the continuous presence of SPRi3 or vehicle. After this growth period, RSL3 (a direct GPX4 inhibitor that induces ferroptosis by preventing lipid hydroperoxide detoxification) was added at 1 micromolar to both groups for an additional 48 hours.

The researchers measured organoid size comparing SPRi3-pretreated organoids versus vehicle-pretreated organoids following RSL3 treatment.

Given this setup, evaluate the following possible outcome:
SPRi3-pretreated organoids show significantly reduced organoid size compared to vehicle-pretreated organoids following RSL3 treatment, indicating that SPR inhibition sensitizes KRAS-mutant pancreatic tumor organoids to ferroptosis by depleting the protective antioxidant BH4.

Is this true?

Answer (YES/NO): YES